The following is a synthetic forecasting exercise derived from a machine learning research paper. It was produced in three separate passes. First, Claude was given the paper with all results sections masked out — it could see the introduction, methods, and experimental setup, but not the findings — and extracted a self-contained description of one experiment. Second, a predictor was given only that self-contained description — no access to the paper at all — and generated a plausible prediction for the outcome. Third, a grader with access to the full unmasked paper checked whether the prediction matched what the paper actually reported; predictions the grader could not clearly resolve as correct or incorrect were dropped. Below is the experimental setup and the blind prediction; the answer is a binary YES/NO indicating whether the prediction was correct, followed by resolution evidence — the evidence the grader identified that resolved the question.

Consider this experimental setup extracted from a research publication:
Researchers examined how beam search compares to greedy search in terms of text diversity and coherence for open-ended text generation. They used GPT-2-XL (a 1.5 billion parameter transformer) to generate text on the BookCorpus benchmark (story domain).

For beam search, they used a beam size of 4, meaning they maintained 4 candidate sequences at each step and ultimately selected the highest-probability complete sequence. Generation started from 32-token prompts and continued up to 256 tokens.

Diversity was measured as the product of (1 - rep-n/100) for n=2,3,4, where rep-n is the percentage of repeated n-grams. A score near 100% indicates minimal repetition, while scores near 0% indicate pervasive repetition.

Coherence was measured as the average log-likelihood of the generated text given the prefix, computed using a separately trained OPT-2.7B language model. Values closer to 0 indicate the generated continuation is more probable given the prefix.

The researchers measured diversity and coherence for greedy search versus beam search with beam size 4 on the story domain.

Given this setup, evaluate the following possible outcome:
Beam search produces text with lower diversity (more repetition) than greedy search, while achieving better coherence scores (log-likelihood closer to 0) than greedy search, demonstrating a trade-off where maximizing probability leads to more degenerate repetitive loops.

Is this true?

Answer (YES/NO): NO